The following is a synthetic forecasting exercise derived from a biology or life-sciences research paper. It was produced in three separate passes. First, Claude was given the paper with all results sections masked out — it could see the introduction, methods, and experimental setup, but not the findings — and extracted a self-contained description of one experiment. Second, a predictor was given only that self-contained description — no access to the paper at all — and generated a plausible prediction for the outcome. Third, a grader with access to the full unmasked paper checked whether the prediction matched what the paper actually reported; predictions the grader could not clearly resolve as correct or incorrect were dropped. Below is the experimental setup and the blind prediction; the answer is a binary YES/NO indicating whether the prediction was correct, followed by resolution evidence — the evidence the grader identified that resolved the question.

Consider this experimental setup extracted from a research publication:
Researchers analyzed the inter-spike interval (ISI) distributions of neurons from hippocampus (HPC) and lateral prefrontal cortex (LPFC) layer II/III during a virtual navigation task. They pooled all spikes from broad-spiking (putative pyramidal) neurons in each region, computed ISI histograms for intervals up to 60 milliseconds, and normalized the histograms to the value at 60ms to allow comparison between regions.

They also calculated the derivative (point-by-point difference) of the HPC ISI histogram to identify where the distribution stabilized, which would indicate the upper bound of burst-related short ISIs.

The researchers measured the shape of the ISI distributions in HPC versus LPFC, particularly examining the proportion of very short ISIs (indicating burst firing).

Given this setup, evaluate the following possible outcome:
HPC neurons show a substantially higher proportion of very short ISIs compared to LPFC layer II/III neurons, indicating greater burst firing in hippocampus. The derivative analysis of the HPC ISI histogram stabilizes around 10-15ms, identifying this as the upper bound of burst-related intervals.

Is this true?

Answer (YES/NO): NO